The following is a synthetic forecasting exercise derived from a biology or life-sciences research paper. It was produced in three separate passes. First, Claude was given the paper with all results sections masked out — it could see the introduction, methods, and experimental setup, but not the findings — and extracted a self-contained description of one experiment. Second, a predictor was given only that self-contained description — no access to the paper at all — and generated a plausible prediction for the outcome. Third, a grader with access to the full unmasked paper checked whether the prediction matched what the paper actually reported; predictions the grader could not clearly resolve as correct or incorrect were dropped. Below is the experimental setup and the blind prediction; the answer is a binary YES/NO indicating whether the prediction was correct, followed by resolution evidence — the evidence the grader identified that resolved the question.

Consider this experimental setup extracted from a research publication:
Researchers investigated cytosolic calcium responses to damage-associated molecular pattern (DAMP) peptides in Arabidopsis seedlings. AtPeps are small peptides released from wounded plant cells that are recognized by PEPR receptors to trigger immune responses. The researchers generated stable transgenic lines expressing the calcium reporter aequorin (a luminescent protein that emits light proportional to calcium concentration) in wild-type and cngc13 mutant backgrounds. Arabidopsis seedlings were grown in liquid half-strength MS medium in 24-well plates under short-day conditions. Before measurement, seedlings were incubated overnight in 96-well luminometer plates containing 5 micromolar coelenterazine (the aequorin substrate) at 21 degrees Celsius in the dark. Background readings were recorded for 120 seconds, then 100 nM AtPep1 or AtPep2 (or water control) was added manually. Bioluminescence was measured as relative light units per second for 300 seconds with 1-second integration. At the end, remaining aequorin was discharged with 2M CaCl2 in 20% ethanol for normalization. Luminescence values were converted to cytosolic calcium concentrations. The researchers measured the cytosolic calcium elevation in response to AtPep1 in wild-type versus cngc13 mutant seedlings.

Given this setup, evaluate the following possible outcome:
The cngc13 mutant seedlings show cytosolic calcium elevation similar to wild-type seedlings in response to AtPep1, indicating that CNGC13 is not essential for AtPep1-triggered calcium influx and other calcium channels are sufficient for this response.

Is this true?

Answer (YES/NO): NO